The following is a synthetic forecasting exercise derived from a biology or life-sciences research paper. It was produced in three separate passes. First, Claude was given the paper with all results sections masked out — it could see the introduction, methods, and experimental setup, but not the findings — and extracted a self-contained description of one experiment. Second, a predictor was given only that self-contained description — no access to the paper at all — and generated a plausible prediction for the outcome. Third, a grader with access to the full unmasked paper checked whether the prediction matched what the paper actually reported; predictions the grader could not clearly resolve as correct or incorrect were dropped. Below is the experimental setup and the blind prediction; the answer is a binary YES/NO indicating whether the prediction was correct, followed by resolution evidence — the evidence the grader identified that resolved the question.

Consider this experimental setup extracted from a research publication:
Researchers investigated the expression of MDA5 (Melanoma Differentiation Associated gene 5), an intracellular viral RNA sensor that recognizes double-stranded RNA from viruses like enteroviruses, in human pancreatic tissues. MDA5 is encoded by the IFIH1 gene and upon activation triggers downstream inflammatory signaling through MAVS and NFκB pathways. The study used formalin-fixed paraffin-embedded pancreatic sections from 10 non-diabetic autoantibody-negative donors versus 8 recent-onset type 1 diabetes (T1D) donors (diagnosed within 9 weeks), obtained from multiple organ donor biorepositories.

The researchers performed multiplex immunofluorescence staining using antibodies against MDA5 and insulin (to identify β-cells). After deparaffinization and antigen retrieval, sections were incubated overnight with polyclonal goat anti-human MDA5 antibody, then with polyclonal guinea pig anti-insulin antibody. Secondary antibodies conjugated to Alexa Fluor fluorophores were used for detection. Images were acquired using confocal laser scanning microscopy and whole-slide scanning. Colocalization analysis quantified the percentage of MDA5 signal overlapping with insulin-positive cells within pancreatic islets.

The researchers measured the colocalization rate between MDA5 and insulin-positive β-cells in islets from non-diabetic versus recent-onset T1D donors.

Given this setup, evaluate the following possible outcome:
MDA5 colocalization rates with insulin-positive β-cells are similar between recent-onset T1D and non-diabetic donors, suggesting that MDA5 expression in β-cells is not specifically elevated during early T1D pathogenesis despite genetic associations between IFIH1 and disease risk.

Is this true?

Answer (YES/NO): NO